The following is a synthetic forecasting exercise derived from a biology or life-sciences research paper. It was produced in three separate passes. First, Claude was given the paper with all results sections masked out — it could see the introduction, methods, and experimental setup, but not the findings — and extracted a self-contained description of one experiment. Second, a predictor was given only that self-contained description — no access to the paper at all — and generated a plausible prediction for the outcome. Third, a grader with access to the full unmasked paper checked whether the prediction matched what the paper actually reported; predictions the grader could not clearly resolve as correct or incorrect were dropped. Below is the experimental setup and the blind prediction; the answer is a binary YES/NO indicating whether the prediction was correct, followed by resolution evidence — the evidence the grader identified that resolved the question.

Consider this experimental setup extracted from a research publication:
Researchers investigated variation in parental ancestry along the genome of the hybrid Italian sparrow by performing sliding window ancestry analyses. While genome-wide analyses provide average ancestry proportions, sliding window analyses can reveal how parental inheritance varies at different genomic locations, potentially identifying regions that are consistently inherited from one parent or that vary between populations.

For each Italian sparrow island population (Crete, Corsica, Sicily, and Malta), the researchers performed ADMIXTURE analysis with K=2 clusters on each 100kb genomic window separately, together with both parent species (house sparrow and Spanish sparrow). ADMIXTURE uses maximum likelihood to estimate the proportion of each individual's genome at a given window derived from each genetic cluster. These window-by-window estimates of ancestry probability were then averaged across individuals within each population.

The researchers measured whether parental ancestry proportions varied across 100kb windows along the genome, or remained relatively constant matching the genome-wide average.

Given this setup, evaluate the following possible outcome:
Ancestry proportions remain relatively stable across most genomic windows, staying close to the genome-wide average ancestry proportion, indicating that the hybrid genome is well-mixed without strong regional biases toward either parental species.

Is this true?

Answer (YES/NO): NO